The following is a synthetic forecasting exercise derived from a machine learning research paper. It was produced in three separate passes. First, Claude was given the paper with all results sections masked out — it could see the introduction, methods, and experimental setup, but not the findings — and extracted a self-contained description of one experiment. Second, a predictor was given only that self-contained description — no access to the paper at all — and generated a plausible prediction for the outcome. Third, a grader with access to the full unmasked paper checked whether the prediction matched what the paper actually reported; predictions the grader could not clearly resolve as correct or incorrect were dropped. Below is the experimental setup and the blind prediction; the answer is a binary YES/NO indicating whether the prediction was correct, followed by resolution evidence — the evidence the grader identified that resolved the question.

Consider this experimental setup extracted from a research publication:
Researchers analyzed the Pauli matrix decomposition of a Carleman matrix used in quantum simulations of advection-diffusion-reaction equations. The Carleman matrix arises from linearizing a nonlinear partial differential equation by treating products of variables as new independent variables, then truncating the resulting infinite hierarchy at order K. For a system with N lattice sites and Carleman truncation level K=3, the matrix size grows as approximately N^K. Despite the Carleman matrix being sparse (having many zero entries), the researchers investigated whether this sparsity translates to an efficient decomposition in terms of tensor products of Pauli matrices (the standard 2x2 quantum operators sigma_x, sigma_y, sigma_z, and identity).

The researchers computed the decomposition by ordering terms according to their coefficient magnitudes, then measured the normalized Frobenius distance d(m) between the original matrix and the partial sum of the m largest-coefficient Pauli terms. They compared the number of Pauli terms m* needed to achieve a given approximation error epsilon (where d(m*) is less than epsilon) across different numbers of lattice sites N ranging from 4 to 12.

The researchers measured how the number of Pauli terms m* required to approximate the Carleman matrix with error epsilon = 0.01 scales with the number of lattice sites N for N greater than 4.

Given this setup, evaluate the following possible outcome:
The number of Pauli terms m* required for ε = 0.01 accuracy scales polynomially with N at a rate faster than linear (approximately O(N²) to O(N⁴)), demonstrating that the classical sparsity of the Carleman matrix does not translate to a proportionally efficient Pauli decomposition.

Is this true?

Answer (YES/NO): NO